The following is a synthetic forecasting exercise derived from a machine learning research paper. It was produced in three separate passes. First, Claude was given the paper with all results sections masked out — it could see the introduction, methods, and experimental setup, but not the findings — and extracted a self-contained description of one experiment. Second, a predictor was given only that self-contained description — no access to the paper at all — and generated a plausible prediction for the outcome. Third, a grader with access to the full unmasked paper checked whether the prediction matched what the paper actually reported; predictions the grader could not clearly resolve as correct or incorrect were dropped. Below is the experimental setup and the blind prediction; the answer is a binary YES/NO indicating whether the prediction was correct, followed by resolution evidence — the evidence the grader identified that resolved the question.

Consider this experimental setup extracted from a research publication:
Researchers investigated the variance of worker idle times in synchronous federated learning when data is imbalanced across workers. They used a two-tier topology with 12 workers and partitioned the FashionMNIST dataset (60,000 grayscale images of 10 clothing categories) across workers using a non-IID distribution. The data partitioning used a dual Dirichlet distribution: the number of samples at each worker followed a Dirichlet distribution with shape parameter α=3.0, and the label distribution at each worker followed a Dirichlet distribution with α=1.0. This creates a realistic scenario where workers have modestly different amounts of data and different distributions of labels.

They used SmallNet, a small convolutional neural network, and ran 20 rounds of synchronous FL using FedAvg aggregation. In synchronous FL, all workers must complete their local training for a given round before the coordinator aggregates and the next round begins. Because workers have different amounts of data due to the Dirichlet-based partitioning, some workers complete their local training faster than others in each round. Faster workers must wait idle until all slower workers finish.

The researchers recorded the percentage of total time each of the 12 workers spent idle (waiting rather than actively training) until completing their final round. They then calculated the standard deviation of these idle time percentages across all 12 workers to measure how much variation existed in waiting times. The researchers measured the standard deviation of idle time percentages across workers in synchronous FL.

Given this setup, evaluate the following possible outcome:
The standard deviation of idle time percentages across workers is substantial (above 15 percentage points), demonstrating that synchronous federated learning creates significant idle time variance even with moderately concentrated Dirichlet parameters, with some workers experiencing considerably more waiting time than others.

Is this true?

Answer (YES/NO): NO